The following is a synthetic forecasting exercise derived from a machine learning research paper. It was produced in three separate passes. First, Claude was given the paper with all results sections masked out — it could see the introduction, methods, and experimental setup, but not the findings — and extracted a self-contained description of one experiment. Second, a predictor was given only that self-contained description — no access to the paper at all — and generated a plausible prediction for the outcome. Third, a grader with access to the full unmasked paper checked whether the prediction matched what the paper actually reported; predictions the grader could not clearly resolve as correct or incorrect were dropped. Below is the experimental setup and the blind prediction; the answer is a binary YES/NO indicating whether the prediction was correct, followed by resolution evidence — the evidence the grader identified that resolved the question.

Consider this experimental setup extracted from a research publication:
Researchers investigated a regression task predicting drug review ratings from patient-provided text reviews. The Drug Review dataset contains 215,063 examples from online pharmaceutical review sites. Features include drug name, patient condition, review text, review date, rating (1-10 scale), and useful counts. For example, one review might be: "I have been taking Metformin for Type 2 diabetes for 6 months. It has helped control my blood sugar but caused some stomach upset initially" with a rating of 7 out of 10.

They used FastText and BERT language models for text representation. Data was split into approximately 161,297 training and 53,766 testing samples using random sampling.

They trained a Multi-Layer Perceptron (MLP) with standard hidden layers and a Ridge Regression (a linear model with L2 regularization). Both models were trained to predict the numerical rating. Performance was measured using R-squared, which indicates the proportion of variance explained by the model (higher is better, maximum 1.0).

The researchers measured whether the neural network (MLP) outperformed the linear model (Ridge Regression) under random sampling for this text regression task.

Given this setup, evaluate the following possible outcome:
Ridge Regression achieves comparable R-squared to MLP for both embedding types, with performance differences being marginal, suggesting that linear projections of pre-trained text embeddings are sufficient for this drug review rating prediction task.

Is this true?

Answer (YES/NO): NO